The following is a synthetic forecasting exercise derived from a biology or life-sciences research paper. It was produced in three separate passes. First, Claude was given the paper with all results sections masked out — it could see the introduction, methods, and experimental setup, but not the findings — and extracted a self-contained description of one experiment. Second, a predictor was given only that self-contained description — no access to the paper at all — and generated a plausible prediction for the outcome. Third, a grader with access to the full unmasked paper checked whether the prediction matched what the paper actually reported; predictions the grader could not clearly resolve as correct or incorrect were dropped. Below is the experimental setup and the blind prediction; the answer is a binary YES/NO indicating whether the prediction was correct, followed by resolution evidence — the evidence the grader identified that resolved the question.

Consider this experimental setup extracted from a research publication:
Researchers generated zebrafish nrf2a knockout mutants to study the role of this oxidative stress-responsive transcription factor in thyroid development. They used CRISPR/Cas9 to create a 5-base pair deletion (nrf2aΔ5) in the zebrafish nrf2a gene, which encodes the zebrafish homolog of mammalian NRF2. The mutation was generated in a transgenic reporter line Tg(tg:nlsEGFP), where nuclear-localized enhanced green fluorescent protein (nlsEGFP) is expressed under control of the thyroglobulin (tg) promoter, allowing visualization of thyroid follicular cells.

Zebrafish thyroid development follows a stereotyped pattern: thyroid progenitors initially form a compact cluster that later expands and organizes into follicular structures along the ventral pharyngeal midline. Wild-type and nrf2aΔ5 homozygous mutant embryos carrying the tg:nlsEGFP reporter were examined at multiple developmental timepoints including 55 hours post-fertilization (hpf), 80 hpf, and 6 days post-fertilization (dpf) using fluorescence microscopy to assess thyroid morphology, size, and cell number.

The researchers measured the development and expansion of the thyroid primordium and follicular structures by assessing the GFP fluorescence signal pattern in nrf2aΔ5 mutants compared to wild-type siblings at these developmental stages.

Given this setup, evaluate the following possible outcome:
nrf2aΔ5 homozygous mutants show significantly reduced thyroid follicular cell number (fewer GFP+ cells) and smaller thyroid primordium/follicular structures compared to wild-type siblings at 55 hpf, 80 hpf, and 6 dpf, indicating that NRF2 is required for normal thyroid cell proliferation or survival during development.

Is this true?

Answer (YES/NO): NO